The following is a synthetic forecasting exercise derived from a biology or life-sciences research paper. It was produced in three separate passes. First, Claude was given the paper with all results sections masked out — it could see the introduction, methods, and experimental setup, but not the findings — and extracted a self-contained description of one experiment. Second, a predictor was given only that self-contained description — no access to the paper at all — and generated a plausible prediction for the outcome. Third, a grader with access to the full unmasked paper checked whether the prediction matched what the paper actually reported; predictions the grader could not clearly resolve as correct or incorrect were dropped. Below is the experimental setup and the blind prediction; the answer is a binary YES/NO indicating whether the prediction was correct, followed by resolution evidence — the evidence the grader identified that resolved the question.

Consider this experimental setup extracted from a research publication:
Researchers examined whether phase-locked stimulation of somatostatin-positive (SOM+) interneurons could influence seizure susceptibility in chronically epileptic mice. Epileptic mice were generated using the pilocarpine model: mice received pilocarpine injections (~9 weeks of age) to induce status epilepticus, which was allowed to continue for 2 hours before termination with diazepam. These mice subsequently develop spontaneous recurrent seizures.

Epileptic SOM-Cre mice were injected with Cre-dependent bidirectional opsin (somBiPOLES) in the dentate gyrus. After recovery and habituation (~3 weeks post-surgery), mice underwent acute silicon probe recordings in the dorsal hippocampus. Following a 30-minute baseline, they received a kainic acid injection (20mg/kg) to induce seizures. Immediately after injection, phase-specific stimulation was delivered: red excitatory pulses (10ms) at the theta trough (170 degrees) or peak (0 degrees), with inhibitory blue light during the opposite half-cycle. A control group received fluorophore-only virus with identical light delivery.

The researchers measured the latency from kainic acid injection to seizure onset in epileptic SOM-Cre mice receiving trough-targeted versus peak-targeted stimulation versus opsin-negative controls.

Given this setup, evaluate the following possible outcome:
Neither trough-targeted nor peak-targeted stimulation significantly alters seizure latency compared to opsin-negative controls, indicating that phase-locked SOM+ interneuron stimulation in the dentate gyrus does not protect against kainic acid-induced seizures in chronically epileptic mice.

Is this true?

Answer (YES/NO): YES